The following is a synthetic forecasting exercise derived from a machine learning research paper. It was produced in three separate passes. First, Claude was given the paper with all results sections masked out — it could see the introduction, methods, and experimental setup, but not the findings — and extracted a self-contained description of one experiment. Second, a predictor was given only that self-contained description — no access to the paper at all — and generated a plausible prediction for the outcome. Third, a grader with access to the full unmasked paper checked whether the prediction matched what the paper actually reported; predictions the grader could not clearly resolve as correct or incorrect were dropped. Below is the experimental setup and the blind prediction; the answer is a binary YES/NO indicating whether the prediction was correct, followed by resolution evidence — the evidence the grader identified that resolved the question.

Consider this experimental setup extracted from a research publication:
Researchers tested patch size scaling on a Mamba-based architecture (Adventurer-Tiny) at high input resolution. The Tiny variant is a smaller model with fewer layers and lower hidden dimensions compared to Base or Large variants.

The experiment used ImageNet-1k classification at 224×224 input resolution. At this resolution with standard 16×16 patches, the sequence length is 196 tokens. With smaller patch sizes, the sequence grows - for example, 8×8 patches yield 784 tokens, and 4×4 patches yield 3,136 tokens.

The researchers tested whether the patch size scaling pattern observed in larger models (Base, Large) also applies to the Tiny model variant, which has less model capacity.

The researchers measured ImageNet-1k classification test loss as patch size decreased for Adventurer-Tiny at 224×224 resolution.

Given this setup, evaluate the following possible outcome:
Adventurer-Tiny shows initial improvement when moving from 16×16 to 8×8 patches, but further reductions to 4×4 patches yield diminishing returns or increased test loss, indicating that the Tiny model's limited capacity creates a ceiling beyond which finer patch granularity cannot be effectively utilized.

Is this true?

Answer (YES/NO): NO